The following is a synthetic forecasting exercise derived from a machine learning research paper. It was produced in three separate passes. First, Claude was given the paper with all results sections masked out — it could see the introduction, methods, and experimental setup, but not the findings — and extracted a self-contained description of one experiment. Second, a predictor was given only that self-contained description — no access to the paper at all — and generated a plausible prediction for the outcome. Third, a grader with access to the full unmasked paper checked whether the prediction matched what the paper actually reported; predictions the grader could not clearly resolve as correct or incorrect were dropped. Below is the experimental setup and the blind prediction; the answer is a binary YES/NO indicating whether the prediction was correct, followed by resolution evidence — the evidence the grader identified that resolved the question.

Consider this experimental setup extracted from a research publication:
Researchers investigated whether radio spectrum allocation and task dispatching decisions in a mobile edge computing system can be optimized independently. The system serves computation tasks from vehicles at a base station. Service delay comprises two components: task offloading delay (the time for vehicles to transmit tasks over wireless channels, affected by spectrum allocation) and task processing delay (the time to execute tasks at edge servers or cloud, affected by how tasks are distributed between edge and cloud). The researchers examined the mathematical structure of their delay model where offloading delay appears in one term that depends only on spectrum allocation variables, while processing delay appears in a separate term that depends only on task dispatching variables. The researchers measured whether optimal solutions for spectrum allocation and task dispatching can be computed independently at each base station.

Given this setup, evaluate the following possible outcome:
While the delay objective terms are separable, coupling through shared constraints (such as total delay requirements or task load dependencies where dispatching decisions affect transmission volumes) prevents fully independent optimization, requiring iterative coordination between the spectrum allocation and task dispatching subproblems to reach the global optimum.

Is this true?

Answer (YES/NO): NO